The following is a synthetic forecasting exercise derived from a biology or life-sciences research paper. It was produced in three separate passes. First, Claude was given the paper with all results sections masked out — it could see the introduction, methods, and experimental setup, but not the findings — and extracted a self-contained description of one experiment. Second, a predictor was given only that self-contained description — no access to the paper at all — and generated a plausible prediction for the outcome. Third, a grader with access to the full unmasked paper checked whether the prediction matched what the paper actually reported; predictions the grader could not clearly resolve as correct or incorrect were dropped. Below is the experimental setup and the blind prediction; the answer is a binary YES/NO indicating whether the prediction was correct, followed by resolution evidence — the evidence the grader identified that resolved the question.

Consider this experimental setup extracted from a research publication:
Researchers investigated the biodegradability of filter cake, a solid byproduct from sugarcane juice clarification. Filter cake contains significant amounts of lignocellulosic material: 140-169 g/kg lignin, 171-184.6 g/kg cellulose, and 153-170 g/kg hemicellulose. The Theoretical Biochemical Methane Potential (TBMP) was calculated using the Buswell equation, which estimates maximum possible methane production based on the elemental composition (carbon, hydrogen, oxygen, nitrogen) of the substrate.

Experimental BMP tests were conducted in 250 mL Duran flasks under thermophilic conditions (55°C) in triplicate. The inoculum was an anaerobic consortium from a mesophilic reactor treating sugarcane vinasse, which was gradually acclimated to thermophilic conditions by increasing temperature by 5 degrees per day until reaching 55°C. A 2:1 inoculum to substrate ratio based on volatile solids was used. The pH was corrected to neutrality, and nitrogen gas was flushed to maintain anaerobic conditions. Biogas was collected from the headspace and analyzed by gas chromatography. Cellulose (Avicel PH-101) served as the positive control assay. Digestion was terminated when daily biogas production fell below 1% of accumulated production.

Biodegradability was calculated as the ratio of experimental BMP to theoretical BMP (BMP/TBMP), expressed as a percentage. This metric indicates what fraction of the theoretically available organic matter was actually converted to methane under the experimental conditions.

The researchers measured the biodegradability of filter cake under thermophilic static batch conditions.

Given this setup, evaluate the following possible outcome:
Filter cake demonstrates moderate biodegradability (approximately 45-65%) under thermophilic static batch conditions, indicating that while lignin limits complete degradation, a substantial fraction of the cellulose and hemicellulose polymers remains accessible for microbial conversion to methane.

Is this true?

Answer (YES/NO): NO